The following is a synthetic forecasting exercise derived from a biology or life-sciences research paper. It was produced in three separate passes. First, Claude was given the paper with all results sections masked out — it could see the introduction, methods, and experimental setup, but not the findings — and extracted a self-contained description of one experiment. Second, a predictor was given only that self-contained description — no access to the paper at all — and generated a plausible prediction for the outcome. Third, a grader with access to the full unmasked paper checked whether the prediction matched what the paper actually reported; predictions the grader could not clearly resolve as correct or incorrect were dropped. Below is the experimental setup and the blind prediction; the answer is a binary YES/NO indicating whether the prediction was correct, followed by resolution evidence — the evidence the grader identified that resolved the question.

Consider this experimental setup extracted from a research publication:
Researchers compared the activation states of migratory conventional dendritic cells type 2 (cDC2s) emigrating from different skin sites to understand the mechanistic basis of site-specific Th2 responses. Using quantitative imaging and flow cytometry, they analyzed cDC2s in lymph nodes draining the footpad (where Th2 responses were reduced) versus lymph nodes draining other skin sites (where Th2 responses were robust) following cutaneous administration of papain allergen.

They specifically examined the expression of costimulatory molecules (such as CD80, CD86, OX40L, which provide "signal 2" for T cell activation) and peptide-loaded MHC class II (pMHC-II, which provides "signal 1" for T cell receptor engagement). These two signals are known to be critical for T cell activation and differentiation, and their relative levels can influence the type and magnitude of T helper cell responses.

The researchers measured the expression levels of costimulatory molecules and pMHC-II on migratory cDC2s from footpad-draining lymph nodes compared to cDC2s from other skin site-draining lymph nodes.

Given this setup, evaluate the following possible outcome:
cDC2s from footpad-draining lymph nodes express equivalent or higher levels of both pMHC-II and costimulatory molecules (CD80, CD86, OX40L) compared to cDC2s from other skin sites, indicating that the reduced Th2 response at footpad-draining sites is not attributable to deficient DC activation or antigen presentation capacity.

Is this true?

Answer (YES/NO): NO